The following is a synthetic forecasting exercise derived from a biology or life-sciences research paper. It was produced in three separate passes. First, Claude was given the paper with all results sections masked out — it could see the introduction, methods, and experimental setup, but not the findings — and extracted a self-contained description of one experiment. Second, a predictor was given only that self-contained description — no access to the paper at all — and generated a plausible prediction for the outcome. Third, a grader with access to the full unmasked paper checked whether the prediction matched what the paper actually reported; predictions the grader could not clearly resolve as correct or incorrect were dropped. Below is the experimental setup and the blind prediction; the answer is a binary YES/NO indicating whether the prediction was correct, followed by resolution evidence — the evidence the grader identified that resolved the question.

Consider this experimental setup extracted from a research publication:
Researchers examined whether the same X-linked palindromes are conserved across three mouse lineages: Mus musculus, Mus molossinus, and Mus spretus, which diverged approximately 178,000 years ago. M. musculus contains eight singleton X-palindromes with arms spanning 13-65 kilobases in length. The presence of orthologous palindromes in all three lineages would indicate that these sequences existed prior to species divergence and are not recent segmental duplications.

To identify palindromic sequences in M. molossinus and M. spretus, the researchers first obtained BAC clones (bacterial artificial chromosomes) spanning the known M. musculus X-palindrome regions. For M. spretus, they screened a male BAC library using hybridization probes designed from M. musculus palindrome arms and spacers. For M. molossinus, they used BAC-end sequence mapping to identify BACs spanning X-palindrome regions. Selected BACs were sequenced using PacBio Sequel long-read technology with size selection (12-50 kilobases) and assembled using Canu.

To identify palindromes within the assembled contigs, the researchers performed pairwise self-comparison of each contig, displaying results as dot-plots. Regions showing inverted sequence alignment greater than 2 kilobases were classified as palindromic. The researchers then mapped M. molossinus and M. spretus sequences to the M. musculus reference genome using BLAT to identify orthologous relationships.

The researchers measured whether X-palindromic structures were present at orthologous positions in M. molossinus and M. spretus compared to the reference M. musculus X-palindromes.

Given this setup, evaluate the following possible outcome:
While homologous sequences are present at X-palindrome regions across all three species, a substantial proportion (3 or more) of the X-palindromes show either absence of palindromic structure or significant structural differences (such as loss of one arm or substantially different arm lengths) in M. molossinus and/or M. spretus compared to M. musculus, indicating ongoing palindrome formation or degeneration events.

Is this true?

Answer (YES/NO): NO